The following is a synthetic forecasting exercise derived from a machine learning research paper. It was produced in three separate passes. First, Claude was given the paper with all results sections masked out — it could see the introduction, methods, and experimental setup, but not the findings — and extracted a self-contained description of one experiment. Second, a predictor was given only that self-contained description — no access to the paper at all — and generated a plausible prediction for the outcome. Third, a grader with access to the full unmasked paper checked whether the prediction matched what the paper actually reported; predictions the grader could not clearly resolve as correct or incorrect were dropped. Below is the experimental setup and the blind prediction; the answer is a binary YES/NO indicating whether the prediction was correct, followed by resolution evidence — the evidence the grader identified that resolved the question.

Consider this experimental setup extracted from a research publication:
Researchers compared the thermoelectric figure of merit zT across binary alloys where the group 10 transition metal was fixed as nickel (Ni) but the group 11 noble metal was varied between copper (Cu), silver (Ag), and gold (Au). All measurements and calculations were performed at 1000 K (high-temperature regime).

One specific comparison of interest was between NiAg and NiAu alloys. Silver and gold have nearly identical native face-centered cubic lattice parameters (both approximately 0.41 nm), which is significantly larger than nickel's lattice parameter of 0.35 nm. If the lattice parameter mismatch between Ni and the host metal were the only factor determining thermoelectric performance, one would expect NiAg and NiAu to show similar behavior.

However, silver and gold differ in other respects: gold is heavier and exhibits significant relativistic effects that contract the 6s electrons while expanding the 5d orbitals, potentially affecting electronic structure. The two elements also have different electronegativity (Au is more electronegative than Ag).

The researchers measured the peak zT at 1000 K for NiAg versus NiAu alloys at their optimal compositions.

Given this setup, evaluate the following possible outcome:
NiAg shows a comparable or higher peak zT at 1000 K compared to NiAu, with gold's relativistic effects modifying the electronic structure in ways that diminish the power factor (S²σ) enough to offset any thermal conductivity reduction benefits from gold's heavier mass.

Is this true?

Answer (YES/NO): NO